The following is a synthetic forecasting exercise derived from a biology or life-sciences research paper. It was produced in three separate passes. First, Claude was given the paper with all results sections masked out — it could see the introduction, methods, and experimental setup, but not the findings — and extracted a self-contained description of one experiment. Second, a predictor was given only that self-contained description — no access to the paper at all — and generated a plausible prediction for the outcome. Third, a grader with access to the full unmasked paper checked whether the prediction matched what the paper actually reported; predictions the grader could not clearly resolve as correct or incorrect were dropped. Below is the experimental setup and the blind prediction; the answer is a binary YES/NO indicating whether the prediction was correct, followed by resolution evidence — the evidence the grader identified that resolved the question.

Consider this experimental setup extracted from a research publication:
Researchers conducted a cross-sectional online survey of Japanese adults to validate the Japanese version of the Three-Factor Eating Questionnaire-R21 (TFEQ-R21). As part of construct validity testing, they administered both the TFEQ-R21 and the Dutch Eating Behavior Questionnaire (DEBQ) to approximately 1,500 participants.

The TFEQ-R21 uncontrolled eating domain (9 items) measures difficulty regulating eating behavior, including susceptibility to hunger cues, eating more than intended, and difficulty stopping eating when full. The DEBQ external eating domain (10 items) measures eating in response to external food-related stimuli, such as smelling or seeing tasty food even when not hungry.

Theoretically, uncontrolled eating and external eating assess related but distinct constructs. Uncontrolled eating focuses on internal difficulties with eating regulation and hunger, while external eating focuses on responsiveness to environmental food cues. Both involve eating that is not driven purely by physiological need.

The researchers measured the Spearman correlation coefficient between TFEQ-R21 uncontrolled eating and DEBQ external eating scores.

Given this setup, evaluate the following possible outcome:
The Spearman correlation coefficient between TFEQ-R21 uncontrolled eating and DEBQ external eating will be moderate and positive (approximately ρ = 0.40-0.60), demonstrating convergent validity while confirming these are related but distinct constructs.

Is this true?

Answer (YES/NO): YES